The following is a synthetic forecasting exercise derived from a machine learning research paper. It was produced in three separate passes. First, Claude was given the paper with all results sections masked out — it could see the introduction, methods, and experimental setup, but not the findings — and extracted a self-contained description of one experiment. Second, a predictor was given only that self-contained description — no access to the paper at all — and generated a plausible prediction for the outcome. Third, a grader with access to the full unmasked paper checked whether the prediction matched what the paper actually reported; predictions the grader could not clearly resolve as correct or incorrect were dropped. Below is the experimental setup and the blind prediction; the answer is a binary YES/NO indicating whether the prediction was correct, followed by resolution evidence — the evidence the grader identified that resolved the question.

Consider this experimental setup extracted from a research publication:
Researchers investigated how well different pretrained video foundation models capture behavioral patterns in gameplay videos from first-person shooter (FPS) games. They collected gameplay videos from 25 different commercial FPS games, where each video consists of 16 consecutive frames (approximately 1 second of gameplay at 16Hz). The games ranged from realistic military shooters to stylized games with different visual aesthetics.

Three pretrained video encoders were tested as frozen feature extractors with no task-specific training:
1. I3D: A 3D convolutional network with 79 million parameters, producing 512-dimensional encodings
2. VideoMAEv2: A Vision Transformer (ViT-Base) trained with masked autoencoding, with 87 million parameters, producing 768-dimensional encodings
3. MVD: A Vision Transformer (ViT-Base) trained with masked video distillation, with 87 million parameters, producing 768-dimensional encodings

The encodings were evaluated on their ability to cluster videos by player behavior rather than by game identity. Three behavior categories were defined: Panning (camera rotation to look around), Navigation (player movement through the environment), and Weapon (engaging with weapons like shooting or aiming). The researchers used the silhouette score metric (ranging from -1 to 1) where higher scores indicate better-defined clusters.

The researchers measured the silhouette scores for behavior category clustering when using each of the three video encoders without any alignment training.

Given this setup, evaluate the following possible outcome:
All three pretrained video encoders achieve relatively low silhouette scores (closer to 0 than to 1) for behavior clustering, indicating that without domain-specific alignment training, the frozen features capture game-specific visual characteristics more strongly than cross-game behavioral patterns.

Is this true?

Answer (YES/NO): NO